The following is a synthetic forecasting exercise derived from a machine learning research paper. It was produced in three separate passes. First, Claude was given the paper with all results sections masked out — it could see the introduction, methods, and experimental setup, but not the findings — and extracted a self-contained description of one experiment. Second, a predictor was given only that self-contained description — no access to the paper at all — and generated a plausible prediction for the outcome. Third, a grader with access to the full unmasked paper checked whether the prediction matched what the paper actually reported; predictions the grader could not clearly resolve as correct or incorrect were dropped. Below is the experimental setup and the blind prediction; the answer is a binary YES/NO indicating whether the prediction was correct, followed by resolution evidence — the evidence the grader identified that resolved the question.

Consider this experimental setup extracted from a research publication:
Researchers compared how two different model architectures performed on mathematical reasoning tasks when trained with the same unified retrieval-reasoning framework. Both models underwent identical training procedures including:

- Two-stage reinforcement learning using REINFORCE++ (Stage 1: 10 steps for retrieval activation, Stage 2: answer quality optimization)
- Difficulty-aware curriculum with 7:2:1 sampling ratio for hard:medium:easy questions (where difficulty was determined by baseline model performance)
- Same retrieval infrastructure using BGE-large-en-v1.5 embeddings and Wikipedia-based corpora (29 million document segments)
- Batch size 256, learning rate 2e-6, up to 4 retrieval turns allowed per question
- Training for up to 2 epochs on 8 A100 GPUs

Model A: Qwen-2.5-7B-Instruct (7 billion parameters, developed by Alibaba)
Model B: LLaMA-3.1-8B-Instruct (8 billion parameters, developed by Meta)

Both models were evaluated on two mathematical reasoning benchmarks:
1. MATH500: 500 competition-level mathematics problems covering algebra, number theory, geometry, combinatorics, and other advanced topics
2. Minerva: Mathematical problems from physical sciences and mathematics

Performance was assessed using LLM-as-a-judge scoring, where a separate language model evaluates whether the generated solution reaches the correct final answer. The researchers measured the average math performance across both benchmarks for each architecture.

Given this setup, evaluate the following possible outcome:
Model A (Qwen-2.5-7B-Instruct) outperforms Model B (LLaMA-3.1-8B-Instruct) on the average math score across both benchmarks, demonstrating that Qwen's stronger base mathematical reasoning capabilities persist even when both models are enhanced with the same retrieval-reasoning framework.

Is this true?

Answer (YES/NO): YES